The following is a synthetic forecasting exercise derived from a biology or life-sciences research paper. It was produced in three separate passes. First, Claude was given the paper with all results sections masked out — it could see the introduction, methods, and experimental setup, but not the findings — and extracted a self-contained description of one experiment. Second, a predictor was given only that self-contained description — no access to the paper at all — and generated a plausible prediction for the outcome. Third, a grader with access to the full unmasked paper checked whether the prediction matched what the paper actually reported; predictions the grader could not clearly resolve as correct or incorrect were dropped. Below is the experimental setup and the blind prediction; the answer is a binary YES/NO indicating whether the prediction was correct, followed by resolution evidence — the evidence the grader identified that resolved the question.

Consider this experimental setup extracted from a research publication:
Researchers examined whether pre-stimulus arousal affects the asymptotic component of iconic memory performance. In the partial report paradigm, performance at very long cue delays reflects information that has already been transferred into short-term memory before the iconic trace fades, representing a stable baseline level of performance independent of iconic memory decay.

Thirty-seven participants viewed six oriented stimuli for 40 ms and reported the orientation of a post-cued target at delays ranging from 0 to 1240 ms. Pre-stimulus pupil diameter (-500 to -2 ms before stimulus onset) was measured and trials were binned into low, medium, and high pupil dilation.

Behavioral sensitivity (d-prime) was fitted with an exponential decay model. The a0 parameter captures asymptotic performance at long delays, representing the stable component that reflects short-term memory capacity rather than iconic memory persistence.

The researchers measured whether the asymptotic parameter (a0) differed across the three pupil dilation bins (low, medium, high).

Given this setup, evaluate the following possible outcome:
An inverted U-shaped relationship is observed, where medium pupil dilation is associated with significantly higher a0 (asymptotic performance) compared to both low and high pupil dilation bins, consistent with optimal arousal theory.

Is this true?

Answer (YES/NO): NO